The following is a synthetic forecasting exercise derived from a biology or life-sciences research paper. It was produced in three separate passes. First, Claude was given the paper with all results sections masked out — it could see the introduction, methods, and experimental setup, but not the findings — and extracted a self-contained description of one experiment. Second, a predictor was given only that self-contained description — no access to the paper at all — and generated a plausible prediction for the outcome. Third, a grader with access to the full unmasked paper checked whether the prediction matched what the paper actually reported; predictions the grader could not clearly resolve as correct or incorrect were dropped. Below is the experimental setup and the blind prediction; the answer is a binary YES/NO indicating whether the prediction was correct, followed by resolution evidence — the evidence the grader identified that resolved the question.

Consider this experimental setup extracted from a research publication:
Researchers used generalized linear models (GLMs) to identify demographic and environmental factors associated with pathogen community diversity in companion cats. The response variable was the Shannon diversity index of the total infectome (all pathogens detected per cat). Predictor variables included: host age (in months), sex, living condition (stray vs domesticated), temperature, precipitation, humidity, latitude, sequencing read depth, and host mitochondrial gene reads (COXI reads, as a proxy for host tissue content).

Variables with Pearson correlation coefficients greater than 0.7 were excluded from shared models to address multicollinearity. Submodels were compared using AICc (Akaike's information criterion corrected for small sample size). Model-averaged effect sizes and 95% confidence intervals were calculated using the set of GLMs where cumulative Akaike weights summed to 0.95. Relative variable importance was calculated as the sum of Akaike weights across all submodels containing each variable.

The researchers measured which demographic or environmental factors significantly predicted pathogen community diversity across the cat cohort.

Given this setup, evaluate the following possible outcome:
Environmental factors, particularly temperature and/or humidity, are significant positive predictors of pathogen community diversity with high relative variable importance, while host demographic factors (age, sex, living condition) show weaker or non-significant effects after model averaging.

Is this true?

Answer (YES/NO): NO